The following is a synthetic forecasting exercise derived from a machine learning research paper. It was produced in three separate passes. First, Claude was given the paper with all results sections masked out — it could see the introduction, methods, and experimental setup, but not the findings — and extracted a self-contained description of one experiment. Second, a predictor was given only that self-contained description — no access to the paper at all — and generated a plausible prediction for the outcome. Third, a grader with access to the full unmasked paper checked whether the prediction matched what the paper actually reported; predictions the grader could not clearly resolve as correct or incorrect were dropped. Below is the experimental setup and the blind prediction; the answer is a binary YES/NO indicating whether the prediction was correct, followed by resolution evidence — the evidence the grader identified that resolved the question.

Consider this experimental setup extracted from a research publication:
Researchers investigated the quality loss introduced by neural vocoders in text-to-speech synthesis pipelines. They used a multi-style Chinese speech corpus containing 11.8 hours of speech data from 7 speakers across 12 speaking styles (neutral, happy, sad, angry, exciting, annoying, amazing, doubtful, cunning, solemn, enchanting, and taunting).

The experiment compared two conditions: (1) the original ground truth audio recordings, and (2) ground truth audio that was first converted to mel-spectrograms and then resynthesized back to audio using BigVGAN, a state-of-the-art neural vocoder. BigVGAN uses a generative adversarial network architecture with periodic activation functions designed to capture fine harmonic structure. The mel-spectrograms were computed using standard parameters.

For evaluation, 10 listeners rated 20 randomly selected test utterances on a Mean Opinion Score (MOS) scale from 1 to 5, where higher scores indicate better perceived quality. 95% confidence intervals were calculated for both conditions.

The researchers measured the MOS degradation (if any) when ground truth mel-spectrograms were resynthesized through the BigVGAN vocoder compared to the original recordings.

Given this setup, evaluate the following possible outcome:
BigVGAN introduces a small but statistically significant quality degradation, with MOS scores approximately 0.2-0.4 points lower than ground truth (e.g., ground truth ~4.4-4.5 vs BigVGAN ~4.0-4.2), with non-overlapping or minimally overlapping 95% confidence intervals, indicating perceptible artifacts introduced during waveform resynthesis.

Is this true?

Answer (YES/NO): NO